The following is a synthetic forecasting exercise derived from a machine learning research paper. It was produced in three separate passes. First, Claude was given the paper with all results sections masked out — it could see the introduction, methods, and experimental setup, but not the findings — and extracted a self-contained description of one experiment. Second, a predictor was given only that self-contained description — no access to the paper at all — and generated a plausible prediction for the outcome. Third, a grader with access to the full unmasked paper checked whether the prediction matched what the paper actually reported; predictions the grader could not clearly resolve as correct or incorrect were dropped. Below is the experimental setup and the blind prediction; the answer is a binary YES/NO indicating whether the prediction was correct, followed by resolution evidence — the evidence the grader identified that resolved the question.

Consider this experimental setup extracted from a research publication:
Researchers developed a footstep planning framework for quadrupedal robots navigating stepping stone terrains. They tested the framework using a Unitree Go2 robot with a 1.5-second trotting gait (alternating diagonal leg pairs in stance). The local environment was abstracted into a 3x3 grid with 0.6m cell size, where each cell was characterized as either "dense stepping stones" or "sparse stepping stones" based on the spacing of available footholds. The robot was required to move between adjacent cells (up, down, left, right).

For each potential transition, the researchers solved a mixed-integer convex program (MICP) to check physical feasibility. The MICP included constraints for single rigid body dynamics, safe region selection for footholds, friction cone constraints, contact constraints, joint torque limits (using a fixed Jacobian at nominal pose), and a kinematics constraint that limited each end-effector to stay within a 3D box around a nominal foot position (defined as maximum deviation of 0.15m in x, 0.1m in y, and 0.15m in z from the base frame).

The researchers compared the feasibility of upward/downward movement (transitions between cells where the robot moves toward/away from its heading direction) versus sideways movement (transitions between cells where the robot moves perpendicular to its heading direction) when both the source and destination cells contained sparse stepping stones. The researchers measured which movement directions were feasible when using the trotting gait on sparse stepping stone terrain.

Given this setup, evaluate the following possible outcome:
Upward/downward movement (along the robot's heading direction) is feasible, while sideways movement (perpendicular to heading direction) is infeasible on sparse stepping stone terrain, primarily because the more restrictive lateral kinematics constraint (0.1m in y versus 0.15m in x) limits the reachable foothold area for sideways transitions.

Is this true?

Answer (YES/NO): YES